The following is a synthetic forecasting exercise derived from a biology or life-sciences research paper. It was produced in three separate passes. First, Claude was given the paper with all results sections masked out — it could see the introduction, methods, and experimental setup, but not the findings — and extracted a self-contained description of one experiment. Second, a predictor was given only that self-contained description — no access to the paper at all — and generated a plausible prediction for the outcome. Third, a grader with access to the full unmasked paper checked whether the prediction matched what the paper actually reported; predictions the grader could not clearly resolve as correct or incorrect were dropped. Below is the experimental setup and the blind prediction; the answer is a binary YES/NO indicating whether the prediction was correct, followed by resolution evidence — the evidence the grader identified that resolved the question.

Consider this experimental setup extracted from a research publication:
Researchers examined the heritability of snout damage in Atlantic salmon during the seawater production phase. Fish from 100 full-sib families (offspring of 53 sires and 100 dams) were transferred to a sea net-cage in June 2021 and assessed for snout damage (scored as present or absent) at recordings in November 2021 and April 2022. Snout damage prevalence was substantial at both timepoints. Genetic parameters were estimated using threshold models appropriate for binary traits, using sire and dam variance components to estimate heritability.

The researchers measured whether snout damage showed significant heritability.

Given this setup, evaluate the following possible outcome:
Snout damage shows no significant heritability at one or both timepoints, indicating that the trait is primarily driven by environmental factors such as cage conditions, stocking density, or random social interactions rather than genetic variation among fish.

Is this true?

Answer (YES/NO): NO